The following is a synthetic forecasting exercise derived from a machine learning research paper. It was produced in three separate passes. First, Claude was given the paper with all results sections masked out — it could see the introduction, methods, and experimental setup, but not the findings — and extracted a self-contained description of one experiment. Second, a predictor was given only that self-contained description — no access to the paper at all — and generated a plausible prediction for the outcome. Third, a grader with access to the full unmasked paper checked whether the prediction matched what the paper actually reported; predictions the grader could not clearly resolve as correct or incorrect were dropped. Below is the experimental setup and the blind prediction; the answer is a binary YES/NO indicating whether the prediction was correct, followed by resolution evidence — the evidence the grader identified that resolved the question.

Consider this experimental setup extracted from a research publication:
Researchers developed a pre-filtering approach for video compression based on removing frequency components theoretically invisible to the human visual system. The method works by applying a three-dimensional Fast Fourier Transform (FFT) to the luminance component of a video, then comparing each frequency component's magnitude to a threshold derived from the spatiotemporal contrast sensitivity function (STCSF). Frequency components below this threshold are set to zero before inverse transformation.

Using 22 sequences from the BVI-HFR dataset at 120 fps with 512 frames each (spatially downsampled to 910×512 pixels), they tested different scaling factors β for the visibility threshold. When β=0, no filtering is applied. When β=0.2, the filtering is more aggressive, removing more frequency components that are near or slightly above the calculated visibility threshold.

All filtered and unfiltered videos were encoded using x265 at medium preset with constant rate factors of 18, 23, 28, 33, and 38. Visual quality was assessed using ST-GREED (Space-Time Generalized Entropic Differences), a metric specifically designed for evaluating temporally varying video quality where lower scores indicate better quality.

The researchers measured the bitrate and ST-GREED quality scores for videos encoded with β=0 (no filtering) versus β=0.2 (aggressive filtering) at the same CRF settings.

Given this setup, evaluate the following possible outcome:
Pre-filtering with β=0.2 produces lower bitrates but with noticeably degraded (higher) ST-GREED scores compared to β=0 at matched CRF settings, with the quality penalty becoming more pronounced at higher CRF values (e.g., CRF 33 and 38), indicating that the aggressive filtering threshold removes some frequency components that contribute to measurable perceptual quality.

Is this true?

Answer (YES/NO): NO